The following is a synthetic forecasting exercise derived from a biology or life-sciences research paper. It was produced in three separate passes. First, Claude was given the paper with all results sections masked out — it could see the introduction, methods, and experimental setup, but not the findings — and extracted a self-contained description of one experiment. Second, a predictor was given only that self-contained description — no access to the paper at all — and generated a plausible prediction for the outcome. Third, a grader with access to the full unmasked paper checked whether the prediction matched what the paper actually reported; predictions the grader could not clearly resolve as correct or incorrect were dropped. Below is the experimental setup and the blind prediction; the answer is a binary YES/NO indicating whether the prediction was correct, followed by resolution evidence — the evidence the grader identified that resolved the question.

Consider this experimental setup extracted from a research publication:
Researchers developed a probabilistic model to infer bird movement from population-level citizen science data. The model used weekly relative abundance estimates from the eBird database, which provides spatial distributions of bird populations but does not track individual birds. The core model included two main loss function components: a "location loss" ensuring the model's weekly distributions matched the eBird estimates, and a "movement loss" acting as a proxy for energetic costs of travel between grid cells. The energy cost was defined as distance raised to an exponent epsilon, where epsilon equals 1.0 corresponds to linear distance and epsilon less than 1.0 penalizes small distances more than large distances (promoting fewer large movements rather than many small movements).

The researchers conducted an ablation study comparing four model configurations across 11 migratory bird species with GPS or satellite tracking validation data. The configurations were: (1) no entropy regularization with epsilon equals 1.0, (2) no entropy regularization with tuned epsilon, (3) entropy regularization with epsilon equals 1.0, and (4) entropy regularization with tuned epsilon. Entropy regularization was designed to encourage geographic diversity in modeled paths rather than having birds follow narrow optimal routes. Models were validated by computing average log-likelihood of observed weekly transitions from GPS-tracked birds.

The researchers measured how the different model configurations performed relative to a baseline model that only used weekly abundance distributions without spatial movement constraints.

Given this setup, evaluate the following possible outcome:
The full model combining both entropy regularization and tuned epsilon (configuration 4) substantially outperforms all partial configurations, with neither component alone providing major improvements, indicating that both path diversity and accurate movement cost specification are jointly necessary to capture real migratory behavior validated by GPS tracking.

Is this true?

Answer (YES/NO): NO